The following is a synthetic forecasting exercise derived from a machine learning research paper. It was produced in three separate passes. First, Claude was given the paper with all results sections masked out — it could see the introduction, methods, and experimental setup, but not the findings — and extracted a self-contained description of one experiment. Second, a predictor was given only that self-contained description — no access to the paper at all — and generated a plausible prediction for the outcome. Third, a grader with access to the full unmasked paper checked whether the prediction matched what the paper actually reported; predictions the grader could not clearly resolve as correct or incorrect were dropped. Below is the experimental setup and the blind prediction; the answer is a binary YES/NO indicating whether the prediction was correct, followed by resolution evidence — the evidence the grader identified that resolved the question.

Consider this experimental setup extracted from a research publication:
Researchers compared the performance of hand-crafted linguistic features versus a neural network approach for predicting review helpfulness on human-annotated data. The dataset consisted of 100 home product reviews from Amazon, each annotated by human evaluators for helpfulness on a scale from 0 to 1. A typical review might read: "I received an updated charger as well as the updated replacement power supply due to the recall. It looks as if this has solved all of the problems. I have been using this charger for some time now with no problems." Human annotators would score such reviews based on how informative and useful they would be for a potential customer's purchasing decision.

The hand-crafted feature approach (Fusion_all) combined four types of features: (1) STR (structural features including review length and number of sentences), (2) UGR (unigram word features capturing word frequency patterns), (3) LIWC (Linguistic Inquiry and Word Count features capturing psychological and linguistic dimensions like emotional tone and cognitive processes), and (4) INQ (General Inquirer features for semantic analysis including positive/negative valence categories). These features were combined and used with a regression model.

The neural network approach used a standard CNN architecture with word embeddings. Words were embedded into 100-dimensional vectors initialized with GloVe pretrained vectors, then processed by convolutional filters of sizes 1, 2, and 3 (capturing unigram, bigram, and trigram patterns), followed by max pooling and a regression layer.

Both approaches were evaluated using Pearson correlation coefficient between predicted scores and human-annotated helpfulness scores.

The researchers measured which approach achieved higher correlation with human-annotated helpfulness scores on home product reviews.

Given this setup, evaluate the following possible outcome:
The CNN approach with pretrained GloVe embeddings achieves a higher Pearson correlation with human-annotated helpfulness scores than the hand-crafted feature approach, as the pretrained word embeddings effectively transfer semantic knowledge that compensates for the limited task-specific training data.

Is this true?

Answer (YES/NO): NO